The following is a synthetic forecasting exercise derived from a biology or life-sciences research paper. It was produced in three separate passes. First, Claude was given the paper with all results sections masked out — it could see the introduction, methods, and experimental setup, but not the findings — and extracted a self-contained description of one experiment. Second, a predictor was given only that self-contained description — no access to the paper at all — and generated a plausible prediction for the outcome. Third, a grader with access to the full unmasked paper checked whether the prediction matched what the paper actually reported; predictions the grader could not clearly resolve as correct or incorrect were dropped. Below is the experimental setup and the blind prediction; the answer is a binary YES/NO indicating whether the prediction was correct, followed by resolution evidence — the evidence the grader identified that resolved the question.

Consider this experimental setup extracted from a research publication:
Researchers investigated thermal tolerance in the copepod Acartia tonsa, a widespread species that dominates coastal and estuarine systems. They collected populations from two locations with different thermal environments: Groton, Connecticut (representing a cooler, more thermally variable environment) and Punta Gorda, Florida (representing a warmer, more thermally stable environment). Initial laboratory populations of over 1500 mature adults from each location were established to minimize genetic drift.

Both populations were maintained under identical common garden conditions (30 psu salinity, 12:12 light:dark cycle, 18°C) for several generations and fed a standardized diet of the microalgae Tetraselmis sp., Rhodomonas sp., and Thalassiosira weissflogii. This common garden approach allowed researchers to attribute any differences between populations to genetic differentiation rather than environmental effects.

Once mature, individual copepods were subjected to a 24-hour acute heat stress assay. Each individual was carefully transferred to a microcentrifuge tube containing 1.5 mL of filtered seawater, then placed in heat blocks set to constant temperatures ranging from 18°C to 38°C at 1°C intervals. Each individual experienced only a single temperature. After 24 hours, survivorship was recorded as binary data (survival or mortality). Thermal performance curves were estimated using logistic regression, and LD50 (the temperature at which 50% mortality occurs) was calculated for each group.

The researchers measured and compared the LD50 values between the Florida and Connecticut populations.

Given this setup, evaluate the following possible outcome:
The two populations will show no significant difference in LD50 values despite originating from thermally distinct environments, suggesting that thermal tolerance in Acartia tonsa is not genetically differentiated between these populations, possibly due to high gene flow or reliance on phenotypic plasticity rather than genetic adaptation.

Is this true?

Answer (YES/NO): NO